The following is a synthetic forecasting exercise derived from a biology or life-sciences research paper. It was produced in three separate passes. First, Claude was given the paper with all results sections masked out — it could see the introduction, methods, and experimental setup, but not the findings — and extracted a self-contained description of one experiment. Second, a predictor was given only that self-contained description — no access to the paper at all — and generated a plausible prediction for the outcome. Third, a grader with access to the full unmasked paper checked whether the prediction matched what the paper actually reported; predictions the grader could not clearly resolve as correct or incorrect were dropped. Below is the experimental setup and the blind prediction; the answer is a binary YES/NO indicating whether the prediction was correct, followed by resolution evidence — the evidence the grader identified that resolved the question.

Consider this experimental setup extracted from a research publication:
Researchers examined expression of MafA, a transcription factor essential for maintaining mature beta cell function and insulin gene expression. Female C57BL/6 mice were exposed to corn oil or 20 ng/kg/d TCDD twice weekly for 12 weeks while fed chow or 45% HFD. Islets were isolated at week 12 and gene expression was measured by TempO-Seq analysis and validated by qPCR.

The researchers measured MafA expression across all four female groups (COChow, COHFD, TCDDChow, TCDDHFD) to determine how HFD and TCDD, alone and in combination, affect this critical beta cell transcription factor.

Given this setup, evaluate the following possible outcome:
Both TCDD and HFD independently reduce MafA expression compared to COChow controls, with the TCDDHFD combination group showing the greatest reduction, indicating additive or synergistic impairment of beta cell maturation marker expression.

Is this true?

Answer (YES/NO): NO